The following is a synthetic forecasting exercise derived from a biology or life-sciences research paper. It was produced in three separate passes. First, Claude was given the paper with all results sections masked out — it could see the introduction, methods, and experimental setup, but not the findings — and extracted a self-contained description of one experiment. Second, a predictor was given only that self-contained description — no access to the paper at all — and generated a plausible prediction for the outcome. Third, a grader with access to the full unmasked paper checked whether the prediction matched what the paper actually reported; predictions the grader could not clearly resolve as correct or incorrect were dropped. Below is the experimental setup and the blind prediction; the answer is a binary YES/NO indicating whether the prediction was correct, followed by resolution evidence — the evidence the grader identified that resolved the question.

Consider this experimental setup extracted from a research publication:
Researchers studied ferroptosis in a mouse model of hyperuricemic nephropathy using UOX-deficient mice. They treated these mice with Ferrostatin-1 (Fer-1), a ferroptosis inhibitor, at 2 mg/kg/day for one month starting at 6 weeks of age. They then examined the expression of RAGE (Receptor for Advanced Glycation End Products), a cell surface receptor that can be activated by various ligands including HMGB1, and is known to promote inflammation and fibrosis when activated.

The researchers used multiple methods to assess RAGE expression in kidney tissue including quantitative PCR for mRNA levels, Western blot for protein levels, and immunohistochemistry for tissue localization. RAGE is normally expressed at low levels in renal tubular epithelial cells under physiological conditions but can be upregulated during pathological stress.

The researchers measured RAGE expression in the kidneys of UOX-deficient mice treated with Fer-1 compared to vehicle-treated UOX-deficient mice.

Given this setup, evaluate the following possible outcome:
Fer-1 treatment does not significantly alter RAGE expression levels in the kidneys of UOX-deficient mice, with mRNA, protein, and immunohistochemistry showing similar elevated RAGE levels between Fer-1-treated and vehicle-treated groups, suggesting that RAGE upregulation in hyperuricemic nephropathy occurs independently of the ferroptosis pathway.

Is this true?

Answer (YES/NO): NO